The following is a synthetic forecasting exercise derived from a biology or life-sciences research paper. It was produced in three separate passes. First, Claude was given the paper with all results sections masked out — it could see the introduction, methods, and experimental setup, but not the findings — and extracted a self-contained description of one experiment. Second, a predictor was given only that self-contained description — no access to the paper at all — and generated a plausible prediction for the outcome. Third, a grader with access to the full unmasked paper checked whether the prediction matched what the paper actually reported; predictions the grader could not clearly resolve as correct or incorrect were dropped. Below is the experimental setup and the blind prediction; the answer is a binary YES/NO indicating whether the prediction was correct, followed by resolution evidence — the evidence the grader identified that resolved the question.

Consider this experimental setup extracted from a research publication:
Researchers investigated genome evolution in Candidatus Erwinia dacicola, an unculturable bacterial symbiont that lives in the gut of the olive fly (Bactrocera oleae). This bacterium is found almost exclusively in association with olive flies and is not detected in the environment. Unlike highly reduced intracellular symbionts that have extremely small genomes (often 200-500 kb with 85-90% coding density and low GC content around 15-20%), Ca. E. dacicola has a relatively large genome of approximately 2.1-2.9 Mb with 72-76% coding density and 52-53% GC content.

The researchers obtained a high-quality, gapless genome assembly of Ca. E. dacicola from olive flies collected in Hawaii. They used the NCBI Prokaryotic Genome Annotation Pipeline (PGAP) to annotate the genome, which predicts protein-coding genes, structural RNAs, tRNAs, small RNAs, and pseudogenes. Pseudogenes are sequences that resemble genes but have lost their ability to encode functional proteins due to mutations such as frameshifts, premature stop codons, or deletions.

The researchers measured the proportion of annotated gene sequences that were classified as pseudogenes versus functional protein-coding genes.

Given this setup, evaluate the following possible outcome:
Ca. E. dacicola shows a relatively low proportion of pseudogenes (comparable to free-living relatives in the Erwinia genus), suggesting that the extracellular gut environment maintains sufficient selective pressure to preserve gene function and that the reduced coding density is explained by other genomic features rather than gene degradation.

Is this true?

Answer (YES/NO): NO